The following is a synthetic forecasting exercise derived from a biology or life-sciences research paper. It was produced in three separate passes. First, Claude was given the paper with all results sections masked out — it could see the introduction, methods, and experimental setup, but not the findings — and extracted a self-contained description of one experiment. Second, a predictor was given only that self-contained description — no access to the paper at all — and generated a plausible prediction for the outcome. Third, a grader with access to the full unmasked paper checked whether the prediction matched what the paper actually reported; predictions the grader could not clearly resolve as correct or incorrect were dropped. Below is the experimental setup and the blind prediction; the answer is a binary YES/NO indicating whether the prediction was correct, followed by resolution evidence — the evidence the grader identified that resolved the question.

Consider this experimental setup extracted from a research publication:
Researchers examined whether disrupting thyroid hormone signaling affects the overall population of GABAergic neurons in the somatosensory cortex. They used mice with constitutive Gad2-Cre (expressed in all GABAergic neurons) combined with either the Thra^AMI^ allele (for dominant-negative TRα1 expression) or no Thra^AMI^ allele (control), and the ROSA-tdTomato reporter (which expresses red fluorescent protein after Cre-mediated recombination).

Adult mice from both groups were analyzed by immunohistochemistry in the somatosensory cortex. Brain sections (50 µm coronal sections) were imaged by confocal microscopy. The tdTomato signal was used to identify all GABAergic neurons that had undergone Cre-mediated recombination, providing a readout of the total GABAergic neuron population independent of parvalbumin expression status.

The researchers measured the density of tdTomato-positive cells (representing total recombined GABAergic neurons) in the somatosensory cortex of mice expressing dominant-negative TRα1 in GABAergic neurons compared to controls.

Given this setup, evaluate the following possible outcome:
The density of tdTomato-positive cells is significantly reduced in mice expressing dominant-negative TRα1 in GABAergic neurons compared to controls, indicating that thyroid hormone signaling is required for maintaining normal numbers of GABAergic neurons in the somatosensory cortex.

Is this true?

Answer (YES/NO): NO